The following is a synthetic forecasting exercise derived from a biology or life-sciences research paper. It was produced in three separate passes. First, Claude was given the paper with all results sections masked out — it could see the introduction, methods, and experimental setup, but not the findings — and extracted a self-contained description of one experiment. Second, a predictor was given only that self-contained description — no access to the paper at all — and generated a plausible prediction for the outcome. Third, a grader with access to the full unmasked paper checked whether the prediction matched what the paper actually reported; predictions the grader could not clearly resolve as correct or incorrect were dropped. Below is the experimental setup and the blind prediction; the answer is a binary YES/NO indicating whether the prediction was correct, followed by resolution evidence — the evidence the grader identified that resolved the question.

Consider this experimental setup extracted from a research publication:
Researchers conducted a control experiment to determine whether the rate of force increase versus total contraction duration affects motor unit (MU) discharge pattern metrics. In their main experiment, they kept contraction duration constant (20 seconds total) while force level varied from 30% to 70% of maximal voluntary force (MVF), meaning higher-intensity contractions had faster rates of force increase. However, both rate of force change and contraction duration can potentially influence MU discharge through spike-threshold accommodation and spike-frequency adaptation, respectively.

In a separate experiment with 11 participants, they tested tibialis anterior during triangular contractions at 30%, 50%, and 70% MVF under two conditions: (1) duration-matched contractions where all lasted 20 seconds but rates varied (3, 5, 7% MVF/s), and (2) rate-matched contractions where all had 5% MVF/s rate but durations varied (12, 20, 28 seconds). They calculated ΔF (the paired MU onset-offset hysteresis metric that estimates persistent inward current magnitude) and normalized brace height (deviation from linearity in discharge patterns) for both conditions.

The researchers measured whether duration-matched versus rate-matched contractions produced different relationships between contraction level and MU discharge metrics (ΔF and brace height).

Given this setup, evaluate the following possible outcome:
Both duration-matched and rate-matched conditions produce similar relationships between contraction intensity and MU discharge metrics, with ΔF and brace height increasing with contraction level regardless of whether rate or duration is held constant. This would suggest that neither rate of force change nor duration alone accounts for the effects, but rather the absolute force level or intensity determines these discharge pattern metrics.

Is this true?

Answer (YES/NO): NO